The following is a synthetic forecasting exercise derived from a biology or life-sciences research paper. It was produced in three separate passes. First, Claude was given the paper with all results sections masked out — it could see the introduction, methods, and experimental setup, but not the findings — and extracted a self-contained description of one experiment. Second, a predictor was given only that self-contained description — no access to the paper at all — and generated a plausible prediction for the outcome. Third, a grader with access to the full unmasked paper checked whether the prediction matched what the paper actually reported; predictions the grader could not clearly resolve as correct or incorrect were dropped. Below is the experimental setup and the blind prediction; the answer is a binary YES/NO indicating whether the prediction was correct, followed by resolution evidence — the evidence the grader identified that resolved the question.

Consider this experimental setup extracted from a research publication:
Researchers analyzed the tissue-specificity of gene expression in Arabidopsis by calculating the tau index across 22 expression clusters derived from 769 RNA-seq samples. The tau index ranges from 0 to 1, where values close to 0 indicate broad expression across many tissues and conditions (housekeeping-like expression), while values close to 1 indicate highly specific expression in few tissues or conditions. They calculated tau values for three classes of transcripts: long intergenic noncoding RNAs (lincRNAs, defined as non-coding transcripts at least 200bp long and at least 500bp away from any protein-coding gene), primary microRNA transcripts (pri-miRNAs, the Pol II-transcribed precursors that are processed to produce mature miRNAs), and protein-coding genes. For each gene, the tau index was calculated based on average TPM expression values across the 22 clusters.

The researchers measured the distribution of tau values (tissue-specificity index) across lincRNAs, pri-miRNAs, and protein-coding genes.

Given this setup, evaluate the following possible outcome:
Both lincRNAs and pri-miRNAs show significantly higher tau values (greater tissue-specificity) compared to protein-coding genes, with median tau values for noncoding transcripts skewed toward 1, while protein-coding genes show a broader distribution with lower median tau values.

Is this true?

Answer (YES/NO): YES